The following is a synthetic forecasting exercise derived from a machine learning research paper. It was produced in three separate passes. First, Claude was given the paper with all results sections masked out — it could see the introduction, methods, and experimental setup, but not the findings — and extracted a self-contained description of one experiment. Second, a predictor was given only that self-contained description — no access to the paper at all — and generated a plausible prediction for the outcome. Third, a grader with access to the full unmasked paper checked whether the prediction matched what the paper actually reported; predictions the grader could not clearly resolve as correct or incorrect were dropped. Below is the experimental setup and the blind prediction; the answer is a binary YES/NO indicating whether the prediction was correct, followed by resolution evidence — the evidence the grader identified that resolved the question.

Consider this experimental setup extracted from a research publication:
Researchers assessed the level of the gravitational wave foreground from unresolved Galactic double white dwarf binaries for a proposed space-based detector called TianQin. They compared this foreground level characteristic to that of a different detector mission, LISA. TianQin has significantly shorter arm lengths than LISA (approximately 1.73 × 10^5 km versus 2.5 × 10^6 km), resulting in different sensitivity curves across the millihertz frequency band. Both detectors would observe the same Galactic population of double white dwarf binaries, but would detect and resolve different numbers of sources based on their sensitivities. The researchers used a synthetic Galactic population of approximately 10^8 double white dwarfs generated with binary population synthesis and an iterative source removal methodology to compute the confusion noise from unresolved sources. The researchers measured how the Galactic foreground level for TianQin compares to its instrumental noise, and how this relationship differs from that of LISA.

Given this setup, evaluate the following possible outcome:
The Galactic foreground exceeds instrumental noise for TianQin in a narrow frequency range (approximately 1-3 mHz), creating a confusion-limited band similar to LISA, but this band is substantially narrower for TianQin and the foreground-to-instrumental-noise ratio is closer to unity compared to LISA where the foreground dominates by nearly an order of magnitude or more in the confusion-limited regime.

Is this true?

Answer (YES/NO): NO